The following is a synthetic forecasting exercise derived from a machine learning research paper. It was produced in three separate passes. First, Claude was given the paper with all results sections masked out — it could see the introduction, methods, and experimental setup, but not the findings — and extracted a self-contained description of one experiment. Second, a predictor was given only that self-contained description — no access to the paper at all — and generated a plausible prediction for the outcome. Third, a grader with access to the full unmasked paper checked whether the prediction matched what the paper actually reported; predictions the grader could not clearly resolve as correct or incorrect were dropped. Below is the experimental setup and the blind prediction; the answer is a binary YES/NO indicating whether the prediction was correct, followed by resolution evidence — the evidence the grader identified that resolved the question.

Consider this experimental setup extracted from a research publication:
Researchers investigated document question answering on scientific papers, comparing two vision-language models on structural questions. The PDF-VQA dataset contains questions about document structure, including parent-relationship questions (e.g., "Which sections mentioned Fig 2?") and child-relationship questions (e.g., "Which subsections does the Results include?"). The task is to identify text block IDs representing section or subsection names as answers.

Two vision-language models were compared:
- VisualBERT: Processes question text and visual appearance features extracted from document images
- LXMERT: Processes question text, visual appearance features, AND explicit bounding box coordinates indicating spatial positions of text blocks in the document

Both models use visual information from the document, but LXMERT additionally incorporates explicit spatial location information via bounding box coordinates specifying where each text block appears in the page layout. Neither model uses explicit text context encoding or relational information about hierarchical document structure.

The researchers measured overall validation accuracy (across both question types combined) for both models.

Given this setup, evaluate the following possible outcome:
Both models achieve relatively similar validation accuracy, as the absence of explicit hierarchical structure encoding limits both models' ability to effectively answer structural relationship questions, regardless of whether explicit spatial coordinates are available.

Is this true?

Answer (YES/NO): NO